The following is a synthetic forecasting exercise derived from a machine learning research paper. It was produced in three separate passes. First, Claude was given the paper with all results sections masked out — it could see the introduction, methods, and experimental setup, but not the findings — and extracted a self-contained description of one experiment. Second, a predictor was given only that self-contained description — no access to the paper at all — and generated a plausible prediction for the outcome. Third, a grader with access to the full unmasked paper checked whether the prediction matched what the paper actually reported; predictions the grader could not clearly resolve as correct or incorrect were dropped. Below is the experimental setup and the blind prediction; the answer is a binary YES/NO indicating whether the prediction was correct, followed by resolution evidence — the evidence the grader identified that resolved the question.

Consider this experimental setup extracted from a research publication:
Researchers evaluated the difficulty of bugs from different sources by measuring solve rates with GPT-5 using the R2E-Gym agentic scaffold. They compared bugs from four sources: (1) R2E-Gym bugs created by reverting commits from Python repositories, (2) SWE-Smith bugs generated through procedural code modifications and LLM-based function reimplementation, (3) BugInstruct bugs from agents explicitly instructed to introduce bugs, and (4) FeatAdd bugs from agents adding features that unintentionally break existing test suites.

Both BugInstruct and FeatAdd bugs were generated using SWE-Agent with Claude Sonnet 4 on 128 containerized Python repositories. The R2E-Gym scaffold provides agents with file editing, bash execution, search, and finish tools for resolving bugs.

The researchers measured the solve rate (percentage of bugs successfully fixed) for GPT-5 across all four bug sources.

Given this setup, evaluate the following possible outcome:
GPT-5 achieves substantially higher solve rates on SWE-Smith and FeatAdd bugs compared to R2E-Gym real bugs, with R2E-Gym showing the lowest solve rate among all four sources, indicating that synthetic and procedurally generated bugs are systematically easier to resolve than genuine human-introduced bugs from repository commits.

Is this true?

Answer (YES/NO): NO